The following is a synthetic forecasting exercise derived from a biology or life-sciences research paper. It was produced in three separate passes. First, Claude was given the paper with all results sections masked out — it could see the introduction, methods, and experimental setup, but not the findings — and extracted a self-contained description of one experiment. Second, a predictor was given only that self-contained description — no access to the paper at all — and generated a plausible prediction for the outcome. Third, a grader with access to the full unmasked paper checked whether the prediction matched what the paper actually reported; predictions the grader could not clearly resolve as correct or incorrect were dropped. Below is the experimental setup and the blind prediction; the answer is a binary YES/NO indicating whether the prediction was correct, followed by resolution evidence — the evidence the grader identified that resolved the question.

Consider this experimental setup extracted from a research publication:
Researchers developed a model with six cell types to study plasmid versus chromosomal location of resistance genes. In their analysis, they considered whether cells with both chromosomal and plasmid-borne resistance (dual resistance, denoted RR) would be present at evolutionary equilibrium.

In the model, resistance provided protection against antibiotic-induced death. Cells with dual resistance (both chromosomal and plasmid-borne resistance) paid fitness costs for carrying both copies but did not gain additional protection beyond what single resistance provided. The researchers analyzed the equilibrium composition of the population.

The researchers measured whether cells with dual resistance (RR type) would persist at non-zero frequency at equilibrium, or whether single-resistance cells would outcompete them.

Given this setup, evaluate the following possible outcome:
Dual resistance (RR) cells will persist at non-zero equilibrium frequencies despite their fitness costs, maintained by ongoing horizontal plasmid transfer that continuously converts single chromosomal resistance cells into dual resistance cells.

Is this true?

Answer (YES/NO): NO